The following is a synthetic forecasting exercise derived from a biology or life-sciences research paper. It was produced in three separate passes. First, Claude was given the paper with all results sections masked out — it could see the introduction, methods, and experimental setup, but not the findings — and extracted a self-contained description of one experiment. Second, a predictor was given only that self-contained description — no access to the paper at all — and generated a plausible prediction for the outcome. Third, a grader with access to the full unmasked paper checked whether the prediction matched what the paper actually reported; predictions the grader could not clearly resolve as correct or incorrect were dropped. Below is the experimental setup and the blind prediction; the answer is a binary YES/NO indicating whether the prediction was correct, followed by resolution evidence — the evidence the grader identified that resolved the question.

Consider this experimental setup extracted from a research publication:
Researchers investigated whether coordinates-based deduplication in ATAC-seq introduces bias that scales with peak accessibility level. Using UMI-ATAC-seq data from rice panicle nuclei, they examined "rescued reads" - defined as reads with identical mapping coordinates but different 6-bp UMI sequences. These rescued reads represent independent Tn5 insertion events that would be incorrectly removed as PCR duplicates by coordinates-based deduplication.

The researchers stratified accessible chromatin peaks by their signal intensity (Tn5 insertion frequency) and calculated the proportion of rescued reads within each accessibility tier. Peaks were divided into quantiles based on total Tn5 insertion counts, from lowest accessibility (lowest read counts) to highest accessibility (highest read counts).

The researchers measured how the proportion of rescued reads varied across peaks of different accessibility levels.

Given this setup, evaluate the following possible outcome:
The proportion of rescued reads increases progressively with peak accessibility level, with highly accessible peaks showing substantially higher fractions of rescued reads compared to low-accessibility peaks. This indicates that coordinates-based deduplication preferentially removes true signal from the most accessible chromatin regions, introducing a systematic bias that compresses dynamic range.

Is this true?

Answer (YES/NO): YES